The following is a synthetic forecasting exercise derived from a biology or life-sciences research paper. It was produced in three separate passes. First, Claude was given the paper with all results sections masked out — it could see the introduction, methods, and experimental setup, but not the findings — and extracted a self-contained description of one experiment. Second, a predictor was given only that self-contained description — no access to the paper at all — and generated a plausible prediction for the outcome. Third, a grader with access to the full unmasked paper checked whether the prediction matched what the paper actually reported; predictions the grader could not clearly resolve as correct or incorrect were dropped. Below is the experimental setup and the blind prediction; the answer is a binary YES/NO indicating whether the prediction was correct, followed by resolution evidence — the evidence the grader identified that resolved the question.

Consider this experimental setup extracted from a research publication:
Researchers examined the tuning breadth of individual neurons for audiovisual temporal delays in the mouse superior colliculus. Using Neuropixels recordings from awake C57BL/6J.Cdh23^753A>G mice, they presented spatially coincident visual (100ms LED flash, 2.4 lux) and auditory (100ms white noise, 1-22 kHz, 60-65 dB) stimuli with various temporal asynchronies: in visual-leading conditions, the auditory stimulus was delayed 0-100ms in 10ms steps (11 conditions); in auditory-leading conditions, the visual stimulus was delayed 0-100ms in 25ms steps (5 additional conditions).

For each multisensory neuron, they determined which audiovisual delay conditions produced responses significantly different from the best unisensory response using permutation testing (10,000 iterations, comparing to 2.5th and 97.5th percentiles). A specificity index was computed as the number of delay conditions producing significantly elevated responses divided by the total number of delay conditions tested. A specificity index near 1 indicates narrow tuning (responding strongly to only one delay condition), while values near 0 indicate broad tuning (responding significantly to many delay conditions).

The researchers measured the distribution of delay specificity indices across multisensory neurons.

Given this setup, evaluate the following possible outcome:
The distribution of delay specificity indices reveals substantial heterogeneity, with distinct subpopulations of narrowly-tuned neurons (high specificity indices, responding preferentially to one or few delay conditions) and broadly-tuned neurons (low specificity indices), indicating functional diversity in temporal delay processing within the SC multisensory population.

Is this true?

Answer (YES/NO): YES